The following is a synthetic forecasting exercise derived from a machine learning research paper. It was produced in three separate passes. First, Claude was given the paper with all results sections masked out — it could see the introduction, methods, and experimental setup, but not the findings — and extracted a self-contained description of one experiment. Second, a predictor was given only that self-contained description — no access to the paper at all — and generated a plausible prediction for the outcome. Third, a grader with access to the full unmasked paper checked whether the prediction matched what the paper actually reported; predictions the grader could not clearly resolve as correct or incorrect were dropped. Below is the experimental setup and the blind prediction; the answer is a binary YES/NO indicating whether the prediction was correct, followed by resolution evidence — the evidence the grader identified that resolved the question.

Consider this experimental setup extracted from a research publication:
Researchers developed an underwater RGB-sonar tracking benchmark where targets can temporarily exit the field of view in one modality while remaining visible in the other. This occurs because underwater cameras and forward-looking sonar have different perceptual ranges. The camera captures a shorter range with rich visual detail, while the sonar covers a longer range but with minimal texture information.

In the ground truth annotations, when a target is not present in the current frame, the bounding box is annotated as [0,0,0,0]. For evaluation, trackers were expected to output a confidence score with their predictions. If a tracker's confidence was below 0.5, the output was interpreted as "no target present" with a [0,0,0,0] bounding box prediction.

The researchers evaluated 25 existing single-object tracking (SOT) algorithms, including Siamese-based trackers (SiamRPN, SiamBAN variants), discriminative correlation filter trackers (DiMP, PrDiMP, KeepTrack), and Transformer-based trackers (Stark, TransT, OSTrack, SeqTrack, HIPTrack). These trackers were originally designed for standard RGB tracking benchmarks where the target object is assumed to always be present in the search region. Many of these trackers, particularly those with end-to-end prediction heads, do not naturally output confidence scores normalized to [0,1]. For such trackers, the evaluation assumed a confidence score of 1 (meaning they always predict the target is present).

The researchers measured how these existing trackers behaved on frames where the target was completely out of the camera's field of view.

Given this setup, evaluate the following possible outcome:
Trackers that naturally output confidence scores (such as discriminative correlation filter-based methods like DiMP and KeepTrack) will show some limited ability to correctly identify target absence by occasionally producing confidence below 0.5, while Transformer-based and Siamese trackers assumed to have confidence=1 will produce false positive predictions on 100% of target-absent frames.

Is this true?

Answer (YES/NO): NO